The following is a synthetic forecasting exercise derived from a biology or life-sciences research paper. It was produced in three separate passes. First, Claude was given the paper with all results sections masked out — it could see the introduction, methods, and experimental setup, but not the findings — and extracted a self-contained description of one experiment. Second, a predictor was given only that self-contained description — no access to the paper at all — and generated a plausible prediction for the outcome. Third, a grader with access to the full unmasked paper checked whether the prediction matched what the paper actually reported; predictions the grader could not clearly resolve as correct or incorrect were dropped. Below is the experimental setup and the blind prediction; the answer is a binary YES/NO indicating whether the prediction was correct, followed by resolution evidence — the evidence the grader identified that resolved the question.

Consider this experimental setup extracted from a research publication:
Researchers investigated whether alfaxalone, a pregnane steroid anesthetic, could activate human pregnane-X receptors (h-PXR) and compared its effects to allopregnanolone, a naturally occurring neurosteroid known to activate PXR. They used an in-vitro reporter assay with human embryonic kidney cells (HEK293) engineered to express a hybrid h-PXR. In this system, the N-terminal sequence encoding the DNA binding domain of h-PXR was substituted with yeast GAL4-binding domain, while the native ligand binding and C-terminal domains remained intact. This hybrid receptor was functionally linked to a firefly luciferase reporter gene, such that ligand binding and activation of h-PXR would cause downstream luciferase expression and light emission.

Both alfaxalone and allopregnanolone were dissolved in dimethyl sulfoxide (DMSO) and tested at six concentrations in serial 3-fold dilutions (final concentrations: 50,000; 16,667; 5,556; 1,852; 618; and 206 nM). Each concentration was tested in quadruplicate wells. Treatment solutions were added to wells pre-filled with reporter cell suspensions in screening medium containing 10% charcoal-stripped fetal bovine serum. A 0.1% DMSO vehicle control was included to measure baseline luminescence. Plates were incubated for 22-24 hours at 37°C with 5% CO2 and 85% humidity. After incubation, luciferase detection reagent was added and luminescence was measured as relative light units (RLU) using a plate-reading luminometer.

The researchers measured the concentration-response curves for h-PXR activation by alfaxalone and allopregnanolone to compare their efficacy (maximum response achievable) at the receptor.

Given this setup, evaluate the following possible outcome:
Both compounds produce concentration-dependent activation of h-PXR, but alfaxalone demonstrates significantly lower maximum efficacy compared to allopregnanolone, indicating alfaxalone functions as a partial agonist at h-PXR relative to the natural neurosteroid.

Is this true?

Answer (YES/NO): NO